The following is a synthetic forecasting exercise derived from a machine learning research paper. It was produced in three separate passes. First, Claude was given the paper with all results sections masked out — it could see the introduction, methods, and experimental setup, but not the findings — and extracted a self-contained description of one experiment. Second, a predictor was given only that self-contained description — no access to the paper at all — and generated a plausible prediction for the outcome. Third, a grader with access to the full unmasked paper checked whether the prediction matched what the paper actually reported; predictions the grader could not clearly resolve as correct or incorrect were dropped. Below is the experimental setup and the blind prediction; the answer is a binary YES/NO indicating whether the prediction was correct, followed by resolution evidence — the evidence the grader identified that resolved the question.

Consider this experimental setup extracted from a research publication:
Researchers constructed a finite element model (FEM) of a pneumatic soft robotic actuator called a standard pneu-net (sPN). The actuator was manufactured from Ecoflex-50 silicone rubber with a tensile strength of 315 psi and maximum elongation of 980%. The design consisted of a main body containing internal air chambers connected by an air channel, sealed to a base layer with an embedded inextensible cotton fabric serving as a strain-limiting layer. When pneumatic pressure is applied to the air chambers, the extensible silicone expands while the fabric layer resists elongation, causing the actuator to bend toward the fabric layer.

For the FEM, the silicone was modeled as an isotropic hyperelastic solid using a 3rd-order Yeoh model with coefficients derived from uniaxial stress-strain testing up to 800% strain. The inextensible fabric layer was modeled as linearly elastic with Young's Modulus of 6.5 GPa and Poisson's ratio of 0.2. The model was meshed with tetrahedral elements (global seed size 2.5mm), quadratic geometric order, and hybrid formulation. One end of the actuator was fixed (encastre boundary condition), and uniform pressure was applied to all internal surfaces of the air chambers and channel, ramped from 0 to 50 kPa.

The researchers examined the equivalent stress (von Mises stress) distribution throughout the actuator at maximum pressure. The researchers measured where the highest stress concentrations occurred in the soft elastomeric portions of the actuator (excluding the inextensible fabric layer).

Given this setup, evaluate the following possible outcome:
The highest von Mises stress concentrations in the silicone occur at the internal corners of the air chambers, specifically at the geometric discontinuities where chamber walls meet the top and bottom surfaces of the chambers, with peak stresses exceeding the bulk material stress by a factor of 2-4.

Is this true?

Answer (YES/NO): NO